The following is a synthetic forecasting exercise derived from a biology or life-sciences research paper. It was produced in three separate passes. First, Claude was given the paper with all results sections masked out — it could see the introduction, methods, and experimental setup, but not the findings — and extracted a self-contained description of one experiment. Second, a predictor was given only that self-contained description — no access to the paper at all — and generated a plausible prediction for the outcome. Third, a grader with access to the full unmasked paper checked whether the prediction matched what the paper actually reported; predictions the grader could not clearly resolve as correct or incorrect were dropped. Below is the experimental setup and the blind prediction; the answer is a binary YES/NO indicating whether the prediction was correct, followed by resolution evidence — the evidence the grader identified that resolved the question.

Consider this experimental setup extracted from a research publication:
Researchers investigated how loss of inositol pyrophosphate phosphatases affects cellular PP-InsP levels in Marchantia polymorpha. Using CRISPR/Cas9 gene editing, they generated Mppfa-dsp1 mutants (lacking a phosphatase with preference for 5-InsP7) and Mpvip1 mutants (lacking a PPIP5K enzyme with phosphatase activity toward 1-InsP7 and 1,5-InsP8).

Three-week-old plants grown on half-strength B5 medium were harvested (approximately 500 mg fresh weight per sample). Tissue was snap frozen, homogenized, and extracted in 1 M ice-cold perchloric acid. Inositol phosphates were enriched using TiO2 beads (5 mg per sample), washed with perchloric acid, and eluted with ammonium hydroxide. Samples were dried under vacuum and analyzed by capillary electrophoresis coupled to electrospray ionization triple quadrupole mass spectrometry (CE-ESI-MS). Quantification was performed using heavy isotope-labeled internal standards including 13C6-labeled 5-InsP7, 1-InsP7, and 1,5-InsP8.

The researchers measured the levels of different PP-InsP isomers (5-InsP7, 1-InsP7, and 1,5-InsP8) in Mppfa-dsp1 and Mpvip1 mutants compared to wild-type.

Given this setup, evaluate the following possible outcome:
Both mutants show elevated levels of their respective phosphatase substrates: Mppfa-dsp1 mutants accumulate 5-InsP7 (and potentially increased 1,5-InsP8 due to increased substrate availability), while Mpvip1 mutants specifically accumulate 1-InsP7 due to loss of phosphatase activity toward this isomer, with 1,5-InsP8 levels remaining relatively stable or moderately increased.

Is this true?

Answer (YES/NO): NO